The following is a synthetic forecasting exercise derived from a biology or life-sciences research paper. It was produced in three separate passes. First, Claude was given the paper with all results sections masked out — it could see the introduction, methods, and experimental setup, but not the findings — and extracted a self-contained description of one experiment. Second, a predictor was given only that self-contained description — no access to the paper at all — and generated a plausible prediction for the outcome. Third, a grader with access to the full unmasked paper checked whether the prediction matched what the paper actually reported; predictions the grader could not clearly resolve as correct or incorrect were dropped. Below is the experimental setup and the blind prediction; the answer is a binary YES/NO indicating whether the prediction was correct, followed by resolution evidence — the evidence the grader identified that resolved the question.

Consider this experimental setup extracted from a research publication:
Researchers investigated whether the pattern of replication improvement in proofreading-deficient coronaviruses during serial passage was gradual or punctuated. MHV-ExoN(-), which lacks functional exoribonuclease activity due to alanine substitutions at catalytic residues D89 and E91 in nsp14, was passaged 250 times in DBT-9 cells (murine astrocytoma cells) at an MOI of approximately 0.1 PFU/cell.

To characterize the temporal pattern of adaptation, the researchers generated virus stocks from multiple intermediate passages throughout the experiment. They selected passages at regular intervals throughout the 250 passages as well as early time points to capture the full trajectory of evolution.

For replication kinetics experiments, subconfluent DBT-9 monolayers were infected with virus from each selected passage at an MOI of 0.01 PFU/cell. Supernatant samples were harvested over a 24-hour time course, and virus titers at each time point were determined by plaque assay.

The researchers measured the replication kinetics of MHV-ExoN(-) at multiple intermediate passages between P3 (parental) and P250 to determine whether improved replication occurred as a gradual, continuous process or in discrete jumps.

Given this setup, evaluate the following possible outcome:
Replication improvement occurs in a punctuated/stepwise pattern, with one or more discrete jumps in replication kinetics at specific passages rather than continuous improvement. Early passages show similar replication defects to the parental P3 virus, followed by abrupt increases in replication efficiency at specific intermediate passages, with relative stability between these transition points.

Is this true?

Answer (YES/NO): NO